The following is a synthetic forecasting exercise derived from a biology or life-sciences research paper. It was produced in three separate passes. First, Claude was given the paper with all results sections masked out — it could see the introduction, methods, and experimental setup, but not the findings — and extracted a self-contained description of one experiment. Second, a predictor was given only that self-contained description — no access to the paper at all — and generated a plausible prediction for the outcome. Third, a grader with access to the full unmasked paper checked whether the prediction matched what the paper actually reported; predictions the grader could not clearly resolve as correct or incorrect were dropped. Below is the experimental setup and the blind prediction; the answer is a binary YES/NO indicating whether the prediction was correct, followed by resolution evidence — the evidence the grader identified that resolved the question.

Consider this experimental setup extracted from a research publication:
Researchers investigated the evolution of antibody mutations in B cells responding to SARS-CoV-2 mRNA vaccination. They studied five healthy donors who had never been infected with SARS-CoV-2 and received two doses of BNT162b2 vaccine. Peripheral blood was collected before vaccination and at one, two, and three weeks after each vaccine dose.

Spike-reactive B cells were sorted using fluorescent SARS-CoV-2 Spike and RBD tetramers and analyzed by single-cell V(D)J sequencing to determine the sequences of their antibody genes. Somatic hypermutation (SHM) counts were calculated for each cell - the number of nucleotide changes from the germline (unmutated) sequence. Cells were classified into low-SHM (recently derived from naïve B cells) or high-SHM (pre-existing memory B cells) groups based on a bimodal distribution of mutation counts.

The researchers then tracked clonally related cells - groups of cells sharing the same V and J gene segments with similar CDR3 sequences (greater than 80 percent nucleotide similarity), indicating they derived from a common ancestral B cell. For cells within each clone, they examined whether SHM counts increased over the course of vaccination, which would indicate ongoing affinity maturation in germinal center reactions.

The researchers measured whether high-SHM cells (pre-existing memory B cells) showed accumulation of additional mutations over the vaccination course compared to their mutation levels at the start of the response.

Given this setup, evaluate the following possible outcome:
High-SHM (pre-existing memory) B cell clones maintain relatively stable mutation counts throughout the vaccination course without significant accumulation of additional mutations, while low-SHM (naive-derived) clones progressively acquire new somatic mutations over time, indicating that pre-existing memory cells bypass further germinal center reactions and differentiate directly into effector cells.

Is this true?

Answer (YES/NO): YES